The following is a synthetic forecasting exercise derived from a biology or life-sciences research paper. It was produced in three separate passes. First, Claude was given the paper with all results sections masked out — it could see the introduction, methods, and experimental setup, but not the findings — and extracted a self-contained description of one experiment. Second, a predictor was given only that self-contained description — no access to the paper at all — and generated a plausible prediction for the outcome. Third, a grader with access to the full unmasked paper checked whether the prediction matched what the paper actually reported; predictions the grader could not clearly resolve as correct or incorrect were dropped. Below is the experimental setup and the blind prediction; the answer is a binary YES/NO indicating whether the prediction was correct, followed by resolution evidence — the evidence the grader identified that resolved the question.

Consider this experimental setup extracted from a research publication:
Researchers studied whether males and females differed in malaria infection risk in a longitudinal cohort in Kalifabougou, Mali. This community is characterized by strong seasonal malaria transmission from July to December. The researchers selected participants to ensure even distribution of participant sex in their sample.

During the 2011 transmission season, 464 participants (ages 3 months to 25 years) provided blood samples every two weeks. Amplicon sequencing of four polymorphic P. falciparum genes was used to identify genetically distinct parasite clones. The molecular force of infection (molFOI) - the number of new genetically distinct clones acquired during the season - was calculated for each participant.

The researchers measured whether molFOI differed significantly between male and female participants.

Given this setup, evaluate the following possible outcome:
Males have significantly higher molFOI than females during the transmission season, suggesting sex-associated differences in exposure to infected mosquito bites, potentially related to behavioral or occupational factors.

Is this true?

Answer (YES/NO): NO